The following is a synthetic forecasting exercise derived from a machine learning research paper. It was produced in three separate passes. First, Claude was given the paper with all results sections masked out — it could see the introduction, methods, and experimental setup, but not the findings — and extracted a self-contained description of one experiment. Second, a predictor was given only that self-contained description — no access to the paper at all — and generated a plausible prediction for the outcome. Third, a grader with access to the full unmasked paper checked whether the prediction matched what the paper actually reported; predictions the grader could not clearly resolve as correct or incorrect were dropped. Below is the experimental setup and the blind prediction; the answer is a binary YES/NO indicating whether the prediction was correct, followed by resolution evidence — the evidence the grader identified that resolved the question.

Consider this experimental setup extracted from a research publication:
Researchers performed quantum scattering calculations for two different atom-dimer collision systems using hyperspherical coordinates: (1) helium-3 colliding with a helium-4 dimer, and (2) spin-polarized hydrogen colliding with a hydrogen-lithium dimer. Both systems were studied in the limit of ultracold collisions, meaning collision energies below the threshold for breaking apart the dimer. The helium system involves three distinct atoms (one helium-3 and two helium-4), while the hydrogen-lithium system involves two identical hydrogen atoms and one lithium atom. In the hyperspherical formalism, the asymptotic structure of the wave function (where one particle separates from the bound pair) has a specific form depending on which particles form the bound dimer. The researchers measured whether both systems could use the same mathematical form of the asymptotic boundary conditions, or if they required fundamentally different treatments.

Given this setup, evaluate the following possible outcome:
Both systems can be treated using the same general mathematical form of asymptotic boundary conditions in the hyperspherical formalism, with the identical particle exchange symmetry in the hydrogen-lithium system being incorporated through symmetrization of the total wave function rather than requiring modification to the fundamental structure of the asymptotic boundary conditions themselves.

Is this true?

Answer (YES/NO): YES